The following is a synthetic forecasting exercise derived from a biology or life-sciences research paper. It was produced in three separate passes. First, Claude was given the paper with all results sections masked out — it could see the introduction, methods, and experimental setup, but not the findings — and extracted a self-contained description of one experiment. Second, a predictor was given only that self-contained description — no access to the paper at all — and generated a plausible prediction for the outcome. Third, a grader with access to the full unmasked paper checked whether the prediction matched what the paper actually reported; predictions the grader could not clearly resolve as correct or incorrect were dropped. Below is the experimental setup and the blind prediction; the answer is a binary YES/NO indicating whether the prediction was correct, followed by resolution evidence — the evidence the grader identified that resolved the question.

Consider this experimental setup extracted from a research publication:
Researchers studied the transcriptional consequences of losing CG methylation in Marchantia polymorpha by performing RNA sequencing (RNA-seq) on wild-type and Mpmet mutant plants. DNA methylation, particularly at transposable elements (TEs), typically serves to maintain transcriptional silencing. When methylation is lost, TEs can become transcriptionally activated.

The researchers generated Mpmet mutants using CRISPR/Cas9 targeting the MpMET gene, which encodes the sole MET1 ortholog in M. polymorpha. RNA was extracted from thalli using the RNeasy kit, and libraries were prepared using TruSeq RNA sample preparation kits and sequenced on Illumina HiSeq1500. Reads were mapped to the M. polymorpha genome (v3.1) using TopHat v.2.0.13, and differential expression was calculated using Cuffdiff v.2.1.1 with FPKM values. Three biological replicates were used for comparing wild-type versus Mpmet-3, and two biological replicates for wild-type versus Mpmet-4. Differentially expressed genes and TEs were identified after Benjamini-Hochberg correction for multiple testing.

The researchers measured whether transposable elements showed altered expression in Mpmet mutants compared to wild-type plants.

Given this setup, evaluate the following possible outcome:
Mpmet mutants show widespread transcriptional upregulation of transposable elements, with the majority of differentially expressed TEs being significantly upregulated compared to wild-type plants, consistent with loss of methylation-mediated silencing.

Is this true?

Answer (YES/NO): YES